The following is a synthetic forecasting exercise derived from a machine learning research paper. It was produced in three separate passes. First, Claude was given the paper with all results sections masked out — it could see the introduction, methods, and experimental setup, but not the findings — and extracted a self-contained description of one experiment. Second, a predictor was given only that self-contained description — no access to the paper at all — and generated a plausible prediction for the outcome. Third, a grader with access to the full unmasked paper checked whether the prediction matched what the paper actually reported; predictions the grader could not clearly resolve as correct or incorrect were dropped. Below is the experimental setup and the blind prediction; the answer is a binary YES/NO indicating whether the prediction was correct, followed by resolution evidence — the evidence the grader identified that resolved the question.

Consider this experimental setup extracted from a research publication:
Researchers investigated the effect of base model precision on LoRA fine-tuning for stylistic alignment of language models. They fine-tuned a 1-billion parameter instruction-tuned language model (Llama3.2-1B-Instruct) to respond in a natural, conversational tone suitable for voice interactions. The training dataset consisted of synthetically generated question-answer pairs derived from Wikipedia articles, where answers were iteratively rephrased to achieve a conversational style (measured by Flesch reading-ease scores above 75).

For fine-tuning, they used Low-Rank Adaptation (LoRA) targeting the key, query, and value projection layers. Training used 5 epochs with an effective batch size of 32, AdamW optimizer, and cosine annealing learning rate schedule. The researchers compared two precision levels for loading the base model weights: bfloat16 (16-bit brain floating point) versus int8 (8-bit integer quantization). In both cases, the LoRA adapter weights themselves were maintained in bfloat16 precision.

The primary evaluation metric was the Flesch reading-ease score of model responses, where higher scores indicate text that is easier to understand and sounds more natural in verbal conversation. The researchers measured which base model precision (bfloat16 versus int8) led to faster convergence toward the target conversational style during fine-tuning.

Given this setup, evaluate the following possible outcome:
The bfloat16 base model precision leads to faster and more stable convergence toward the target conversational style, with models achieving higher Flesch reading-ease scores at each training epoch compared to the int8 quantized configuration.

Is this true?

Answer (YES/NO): NO